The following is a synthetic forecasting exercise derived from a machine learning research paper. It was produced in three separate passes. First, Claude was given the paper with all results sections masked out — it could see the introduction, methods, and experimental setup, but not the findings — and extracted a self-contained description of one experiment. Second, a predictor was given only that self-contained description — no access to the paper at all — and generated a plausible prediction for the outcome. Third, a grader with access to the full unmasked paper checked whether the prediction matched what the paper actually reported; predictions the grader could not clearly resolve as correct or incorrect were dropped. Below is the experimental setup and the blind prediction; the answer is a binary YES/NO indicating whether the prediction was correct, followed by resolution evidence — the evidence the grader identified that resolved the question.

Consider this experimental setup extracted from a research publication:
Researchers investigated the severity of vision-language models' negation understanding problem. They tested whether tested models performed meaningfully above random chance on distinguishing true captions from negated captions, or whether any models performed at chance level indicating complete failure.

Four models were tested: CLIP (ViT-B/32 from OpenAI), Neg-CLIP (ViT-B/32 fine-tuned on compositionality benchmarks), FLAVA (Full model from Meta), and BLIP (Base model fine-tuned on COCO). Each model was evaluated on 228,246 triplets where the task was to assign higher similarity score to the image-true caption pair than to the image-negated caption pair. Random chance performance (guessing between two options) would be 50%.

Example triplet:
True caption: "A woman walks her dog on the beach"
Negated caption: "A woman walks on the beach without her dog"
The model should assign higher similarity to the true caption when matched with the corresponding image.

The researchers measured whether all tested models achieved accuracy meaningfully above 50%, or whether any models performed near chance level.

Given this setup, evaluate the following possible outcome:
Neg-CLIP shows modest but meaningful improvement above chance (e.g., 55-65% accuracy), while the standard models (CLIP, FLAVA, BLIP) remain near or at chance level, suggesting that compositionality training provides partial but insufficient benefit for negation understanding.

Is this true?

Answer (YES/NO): NO